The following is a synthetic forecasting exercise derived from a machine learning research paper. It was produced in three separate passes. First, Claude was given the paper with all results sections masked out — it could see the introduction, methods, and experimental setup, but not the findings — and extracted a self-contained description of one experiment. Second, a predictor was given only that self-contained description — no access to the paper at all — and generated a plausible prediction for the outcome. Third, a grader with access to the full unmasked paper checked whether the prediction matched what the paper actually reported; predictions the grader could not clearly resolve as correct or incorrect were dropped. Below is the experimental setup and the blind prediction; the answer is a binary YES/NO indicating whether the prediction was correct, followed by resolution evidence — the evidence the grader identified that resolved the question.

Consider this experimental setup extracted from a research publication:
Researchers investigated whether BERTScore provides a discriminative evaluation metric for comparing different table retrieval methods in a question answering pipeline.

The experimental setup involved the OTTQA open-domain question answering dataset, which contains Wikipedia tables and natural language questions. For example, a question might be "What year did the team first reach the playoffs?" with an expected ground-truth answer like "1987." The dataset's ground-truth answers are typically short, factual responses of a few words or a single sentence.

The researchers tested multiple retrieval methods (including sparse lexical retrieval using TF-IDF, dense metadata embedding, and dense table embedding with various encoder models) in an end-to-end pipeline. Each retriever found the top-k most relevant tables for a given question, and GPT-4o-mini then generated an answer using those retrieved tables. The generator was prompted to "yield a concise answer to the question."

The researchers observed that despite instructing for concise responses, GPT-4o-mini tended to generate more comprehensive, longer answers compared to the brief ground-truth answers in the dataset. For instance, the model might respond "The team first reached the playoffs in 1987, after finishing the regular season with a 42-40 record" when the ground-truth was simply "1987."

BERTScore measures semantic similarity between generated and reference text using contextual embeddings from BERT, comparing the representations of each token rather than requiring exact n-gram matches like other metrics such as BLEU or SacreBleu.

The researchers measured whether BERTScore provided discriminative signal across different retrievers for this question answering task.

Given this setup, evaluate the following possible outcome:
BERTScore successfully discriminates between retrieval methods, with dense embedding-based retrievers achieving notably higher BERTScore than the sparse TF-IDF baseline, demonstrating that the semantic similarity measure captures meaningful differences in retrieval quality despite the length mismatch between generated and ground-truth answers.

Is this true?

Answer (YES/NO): NO